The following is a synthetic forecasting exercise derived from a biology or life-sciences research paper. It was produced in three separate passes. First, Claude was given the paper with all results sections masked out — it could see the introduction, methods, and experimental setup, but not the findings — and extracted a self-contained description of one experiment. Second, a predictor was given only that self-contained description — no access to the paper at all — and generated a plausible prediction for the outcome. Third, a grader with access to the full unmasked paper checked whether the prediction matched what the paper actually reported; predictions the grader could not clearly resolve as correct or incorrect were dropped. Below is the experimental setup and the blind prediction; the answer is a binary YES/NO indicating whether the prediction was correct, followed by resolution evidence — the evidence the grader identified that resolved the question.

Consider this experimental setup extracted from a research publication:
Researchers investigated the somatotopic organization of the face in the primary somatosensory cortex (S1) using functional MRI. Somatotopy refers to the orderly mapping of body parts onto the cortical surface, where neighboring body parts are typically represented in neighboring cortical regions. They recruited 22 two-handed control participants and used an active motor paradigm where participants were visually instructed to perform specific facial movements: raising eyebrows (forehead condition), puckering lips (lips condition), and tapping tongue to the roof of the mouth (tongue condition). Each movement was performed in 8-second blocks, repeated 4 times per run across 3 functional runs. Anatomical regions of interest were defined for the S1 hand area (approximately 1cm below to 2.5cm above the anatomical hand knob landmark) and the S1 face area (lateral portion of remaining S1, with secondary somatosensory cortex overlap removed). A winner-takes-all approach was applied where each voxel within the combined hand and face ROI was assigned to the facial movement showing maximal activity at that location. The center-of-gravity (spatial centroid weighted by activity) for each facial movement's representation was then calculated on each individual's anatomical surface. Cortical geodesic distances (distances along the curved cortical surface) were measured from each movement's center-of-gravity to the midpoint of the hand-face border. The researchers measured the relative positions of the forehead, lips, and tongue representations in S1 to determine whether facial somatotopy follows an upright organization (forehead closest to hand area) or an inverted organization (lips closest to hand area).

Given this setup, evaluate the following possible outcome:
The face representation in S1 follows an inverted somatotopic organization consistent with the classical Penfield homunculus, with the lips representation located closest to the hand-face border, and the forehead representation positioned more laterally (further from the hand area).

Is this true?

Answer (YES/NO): NO